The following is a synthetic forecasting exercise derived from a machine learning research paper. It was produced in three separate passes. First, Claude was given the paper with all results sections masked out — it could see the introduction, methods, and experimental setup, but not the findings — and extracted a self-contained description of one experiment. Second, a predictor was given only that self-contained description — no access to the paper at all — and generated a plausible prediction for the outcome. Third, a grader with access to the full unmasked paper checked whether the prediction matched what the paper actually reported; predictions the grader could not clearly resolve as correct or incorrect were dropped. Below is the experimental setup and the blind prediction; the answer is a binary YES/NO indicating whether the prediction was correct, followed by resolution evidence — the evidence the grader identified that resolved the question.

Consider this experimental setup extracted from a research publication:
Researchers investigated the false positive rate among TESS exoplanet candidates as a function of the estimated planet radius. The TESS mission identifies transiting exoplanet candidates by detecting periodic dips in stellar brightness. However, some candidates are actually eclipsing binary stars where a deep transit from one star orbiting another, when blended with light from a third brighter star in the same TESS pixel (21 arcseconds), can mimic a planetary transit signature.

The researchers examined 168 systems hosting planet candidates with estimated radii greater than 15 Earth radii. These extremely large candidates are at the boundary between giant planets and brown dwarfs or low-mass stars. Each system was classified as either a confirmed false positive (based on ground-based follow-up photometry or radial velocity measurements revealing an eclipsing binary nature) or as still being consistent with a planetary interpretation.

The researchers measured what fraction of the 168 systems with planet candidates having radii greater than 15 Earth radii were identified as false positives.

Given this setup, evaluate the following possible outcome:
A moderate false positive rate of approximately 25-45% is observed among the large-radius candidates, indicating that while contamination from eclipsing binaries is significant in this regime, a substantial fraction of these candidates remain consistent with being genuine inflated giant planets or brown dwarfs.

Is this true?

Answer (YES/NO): NO